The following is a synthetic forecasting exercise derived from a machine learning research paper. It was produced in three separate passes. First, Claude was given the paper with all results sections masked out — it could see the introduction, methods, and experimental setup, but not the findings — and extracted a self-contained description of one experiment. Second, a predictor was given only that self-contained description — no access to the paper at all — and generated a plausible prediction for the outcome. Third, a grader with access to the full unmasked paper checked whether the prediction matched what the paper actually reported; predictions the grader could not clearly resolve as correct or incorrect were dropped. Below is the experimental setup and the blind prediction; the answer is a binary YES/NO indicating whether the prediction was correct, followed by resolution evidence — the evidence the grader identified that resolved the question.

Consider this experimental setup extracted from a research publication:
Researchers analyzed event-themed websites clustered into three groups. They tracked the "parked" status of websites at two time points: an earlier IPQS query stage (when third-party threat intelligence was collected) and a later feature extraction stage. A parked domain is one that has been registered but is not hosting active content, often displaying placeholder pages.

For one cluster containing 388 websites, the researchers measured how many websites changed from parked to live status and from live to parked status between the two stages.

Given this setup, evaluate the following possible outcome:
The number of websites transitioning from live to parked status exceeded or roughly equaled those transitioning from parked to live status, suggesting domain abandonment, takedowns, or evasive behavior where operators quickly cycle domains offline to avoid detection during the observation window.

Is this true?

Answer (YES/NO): YES